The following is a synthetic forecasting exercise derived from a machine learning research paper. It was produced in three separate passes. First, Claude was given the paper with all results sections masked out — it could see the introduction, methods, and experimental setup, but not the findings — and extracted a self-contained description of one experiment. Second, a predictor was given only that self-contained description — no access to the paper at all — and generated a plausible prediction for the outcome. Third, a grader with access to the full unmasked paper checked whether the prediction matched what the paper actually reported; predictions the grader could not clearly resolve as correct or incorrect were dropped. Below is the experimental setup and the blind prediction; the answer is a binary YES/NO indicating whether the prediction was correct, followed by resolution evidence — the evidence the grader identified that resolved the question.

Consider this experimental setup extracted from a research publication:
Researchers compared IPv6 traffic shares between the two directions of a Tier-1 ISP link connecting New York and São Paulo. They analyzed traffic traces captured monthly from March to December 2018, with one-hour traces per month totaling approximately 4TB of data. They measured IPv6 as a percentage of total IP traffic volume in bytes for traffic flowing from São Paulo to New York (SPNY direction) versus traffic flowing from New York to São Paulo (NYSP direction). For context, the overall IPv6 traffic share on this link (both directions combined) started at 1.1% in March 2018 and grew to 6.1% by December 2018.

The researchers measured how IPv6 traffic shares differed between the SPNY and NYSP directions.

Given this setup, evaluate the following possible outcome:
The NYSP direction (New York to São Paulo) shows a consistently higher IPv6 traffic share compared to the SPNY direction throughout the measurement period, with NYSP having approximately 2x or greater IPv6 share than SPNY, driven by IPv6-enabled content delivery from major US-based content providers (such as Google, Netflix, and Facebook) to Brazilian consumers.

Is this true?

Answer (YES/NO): NO